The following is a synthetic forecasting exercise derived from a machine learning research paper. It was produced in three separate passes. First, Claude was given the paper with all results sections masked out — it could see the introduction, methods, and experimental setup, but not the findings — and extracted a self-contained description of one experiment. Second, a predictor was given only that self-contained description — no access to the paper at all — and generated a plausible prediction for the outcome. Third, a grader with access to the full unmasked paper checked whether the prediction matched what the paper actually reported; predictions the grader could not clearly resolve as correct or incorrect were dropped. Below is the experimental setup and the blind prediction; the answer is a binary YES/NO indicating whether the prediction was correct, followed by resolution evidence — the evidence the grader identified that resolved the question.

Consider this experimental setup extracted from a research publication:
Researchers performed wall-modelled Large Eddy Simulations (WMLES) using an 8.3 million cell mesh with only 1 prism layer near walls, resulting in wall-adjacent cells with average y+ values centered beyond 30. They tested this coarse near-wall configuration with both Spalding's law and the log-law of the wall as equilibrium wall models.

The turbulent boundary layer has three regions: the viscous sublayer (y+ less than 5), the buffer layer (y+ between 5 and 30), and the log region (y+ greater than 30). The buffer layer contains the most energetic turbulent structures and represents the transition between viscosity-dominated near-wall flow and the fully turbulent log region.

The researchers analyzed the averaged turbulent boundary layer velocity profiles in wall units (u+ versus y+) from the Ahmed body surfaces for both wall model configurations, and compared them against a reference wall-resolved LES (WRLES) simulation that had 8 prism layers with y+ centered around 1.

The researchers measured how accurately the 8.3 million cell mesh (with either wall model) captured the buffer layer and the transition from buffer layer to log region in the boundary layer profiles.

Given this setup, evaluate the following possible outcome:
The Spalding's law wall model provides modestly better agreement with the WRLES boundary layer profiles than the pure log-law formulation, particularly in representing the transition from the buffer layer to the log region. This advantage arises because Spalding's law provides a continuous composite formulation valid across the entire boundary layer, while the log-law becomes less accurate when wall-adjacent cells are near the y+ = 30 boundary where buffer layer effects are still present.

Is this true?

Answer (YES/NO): NO